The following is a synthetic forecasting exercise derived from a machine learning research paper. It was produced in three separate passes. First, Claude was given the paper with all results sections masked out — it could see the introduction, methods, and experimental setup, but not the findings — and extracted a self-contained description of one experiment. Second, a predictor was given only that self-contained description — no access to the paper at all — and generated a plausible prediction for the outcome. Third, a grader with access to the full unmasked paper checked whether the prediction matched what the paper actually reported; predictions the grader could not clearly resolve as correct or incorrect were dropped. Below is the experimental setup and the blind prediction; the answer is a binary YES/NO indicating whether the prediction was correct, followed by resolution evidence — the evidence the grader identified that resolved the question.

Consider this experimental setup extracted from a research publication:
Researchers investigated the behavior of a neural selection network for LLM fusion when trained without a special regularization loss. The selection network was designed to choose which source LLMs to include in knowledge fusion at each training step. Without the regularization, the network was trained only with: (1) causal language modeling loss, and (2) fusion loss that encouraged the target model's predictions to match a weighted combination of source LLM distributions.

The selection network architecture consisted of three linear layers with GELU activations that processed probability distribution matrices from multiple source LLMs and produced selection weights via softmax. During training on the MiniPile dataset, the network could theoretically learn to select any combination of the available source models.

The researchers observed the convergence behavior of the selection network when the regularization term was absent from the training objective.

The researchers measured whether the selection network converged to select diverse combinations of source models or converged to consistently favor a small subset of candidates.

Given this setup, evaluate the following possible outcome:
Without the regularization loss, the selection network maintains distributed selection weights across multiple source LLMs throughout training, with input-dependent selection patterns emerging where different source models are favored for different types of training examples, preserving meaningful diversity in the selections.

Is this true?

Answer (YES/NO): NO